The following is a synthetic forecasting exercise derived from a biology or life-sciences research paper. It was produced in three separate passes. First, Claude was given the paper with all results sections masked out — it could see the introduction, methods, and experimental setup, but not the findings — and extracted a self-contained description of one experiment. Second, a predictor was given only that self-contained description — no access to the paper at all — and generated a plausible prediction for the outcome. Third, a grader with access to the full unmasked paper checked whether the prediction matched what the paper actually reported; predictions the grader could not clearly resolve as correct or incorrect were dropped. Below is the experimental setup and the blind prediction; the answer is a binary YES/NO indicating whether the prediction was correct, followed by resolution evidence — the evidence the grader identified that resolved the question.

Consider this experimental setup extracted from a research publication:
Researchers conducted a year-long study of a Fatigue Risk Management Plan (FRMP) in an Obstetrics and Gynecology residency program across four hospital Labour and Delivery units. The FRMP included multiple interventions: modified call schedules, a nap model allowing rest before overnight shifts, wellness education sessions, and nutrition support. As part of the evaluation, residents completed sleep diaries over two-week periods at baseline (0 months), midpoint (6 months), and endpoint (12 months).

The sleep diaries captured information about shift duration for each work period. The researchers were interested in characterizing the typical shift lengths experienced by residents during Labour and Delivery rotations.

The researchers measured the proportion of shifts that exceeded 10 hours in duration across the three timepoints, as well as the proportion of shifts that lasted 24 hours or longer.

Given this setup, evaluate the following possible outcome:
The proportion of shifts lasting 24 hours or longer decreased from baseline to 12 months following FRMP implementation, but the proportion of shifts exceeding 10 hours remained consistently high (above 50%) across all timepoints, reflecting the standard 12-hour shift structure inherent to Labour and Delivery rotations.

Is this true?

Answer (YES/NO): NO